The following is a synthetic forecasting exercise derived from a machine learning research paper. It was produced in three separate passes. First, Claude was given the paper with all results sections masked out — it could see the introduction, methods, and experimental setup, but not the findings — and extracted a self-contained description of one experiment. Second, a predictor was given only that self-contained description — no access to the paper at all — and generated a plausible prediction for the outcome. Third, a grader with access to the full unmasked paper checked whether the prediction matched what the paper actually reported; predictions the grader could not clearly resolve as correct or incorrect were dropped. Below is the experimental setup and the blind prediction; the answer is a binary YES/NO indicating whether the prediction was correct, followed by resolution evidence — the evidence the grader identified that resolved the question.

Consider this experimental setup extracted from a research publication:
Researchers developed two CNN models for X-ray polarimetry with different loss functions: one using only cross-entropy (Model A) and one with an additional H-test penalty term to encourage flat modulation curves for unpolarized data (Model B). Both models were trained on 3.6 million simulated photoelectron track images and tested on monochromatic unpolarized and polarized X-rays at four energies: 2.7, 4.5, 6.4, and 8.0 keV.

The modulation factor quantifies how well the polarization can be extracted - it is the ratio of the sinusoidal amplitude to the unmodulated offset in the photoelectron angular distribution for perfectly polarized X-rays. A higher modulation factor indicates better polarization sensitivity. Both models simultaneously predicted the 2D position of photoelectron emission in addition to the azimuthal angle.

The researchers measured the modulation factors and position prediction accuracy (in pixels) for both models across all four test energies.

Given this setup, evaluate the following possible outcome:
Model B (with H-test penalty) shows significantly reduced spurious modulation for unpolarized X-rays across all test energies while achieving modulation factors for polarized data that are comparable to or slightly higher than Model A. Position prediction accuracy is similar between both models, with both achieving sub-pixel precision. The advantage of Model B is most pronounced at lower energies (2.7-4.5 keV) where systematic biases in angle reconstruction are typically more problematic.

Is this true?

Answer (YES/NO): NO